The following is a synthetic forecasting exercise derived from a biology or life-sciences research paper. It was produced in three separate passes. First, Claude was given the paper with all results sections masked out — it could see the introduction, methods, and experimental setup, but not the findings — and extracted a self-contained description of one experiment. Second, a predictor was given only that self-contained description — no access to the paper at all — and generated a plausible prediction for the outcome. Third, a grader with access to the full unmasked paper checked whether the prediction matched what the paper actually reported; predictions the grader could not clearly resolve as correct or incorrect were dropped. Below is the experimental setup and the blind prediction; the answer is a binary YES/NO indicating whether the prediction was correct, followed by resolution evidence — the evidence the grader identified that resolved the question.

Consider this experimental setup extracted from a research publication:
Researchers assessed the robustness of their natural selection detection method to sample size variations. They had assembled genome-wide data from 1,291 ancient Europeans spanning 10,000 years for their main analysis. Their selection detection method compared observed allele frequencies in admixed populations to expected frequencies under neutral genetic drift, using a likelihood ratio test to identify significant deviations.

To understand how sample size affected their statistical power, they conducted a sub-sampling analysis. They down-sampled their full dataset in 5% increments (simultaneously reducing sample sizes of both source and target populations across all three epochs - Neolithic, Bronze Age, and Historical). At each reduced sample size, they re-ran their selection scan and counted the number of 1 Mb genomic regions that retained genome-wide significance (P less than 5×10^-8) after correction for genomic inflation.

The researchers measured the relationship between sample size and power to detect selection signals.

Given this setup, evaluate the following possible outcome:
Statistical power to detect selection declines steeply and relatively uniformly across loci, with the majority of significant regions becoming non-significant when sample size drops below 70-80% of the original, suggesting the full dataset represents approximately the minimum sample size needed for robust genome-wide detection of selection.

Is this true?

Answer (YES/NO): NO